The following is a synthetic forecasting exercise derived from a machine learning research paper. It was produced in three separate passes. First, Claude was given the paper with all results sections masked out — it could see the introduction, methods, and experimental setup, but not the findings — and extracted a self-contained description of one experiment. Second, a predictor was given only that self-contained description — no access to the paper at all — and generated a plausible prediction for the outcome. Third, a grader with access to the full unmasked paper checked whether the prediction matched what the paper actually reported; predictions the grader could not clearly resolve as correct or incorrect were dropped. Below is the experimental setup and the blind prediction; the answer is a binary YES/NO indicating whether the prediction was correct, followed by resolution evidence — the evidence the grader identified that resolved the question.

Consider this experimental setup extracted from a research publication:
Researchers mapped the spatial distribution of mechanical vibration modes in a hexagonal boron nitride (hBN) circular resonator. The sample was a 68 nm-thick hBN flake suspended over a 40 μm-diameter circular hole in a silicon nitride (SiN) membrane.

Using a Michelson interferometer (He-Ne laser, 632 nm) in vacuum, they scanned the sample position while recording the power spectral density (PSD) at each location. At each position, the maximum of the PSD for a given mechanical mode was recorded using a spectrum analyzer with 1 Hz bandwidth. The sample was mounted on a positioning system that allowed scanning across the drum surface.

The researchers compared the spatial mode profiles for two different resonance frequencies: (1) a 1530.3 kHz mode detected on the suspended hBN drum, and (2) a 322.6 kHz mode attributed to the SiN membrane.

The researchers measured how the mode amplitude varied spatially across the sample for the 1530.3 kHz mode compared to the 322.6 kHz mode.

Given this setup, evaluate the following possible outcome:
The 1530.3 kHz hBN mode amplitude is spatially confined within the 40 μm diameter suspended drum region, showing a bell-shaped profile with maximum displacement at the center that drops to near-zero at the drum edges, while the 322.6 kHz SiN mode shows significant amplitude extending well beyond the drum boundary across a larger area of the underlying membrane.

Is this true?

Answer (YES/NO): NO